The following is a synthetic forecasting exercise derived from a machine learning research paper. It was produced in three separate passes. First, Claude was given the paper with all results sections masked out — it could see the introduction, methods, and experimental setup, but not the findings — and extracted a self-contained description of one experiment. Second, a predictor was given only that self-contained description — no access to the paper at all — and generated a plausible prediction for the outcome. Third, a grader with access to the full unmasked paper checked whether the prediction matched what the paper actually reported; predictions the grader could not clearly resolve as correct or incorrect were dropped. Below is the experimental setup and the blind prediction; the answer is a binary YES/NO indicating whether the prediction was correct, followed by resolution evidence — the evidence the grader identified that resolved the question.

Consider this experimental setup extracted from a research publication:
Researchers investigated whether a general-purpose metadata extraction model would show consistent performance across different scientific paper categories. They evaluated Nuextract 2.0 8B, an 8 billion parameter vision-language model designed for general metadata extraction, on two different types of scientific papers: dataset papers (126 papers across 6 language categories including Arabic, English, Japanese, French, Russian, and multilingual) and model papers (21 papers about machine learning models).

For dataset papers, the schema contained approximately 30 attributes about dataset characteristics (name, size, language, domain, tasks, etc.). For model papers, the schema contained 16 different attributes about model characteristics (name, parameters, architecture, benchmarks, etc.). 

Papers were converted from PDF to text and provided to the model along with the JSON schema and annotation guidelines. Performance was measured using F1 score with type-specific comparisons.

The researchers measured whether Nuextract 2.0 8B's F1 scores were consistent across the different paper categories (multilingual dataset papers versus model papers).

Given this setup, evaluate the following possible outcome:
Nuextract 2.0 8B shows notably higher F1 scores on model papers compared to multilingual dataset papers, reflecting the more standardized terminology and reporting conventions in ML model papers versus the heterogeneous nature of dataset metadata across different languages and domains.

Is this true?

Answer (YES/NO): YES